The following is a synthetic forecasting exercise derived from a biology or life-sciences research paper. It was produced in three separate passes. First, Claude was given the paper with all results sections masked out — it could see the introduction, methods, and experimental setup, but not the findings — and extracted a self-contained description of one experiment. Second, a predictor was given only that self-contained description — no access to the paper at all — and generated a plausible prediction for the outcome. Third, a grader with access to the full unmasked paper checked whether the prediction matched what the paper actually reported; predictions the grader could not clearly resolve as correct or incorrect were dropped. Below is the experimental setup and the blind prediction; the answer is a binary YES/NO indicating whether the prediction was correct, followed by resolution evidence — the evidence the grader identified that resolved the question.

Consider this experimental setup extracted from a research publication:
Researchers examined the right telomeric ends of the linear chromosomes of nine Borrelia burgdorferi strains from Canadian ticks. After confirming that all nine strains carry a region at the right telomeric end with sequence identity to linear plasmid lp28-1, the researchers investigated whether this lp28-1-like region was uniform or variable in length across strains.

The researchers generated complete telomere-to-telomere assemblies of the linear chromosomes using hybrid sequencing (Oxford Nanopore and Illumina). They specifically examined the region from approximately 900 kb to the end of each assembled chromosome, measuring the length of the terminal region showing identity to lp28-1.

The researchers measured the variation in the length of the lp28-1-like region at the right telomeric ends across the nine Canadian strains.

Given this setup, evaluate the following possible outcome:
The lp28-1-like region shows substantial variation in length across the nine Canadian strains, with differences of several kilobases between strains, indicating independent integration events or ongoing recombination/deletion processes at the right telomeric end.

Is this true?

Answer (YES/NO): YES